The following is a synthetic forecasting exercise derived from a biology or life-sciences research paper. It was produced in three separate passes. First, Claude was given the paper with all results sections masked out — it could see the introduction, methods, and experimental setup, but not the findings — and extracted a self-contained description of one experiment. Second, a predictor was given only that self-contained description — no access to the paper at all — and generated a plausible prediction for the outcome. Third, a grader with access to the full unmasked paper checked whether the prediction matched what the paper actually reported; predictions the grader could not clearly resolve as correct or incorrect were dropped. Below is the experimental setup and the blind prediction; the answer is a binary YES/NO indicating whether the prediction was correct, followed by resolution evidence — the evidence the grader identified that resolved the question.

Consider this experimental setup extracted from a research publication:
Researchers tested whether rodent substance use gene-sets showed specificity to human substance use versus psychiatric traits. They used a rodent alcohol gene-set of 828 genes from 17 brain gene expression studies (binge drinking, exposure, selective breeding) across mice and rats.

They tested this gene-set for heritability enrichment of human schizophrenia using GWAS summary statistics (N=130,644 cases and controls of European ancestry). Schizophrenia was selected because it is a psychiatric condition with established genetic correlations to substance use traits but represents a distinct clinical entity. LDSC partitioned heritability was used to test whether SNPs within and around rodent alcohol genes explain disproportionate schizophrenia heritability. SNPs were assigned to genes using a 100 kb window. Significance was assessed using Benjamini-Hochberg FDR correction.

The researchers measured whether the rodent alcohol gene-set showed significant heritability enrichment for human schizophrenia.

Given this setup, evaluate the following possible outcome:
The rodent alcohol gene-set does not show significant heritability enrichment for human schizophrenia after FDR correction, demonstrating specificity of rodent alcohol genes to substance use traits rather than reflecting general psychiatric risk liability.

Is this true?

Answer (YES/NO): NO